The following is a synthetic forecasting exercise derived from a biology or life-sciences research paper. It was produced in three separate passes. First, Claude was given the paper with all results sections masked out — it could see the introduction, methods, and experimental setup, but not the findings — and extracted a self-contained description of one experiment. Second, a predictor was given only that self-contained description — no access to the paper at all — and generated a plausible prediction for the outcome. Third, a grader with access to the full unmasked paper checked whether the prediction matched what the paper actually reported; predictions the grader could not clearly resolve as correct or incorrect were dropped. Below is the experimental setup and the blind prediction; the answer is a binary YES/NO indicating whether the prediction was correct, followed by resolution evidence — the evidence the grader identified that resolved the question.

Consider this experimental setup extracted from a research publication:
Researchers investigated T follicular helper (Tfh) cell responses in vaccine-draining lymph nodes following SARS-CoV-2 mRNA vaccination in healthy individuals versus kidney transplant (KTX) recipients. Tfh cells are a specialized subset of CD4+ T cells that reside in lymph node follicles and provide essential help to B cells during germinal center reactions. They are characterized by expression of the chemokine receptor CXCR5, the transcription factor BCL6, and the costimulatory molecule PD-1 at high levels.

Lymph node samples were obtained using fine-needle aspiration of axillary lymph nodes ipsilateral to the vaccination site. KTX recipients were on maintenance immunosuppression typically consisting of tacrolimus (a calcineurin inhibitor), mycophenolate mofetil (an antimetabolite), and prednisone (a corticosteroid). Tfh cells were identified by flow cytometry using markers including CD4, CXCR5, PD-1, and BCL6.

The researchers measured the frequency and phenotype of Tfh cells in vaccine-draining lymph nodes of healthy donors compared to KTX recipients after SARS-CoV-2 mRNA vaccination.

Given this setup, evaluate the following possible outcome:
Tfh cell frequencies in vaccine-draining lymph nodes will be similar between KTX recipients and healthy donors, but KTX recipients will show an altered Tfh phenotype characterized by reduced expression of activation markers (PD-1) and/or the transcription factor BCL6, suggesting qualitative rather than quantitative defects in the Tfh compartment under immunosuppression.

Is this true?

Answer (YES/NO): NO